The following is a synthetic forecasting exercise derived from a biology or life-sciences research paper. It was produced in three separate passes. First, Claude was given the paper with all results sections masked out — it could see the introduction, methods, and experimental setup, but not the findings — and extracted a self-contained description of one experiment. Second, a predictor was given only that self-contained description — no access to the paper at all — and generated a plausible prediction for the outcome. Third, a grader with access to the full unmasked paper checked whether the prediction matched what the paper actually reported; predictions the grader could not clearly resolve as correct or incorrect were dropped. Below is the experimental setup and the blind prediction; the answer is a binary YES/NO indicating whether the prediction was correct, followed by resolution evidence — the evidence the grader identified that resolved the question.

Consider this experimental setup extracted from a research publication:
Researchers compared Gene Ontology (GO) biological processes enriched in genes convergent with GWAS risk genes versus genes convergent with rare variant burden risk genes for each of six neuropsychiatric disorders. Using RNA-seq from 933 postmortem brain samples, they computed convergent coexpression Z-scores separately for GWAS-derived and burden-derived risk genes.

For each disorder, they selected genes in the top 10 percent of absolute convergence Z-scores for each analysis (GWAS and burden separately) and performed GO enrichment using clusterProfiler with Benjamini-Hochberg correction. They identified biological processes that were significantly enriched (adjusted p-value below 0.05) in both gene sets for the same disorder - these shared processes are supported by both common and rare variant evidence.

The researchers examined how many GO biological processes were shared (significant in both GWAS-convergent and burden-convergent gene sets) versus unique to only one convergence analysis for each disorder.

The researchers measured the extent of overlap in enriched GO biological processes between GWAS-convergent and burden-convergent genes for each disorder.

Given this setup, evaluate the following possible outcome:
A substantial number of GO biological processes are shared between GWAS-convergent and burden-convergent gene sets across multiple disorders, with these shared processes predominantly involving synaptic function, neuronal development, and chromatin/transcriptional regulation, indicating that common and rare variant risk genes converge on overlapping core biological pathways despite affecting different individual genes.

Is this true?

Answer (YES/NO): NO